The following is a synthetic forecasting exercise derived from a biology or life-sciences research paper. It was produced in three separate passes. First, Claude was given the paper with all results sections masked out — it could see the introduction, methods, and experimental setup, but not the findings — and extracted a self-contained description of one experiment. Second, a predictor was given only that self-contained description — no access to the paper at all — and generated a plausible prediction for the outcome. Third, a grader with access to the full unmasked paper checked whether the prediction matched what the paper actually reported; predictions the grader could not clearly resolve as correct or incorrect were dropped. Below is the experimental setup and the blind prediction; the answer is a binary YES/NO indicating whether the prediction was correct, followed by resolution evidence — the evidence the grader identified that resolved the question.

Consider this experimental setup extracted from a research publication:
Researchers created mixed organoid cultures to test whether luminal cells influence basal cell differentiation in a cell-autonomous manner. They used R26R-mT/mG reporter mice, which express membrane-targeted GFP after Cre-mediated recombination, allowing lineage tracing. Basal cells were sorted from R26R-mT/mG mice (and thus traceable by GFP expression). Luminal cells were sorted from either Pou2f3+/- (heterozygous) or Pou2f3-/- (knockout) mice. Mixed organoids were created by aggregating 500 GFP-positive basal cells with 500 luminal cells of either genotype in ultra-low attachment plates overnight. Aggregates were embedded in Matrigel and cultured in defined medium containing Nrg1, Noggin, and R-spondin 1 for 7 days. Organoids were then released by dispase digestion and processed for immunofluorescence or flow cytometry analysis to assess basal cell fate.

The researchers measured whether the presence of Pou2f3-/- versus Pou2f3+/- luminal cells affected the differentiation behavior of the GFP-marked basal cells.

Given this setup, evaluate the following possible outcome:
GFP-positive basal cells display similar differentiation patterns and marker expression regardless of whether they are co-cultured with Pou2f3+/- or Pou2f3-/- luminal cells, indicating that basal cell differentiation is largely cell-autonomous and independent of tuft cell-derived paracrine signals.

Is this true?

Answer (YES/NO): NO